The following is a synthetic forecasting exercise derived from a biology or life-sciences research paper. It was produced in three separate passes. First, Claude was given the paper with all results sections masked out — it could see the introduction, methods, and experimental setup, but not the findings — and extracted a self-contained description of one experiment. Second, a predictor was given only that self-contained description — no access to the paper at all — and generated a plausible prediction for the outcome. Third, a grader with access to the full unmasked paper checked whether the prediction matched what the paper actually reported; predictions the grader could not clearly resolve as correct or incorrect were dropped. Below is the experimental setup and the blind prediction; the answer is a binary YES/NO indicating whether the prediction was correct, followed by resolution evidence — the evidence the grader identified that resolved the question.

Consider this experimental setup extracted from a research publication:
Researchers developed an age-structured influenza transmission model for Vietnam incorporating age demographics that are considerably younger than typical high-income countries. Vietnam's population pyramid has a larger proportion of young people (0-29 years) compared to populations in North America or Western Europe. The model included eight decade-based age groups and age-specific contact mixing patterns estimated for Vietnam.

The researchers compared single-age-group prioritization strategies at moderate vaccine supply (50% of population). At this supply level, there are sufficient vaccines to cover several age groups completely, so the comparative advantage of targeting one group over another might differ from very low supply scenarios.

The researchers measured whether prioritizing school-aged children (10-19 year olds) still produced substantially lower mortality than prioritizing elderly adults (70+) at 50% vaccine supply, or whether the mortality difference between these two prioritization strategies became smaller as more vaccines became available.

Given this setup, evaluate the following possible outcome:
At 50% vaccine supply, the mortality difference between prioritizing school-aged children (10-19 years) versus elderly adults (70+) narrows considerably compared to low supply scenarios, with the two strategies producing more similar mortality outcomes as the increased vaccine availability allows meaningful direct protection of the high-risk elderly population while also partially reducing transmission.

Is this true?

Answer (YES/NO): NO